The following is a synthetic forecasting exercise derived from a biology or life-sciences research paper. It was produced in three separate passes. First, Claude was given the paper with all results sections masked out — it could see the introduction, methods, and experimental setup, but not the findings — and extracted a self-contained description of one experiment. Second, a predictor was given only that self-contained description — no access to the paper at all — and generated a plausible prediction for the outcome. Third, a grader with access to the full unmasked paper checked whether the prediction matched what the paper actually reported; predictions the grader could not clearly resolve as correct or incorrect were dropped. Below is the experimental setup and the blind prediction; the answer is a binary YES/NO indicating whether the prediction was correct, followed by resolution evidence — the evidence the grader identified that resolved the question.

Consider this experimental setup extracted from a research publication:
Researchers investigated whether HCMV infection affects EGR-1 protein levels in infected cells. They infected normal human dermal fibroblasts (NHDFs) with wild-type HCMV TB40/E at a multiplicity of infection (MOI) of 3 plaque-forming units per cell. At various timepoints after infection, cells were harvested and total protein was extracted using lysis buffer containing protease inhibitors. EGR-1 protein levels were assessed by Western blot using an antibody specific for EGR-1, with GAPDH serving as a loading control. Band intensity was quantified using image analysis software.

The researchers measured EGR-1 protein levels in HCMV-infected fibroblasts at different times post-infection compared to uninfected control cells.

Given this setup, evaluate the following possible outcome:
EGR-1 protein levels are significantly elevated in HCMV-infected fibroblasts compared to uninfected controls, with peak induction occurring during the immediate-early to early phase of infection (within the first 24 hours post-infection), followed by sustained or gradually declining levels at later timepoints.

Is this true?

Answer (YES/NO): NO